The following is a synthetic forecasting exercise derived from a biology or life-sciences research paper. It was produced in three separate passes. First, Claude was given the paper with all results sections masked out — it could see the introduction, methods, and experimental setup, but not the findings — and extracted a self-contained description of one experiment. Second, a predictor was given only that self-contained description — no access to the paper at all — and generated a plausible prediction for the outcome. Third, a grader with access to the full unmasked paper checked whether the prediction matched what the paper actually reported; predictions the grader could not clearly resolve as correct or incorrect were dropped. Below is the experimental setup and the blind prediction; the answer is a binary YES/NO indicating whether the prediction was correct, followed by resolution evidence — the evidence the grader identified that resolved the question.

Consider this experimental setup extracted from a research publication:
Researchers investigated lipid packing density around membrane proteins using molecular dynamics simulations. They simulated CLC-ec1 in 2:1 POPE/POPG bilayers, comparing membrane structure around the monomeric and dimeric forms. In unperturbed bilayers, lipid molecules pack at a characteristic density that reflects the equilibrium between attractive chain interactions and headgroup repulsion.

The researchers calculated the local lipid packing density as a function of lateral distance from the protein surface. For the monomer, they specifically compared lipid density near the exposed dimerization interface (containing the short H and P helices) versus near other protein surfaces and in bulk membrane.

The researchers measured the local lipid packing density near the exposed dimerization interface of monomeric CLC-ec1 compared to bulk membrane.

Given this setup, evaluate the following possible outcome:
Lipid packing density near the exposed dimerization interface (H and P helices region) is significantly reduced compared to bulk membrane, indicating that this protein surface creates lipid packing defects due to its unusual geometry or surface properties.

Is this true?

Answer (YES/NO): YES